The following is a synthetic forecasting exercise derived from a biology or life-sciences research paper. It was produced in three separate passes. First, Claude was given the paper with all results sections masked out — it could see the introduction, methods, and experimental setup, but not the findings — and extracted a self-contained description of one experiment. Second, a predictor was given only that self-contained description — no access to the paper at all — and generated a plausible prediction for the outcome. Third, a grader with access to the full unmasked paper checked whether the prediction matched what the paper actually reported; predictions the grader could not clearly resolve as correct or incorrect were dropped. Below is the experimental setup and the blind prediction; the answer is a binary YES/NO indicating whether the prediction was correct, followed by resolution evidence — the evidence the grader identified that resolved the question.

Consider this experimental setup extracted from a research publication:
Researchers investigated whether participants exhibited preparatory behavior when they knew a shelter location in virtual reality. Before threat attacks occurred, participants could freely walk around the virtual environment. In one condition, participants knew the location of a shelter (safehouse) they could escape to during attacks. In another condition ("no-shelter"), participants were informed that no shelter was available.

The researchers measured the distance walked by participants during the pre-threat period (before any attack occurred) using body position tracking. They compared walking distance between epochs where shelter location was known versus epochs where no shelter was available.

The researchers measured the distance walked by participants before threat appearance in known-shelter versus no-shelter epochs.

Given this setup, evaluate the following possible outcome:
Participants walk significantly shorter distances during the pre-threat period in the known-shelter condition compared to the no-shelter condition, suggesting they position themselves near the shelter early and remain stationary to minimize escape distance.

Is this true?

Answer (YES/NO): YES